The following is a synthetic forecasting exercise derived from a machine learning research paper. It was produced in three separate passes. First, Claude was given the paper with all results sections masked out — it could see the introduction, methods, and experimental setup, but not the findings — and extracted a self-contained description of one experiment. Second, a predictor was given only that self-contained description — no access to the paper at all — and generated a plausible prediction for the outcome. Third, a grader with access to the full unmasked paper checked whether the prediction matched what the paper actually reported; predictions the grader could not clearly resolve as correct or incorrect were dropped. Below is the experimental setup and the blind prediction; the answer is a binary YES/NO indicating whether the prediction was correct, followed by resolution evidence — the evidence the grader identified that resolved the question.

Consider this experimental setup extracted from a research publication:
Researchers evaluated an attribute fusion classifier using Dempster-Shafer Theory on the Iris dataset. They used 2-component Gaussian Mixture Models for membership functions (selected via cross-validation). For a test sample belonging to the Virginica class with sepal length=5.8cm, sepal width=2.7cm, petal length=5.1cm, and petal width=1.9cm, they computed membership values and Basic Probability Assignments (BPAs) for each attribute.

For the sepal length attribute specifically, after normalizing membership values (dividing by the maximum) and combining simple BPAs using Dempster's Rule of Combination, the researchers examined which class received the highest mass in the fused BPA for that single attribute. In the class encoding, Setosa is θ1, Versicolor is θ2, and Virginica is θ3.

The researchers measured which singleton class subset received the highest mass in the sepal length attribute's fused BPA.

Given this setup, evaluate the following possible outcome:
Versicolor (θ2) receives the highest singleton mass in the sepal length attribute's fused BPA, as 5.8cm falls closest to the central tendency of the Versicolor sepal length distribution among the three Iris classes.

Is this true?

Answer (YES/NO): YES